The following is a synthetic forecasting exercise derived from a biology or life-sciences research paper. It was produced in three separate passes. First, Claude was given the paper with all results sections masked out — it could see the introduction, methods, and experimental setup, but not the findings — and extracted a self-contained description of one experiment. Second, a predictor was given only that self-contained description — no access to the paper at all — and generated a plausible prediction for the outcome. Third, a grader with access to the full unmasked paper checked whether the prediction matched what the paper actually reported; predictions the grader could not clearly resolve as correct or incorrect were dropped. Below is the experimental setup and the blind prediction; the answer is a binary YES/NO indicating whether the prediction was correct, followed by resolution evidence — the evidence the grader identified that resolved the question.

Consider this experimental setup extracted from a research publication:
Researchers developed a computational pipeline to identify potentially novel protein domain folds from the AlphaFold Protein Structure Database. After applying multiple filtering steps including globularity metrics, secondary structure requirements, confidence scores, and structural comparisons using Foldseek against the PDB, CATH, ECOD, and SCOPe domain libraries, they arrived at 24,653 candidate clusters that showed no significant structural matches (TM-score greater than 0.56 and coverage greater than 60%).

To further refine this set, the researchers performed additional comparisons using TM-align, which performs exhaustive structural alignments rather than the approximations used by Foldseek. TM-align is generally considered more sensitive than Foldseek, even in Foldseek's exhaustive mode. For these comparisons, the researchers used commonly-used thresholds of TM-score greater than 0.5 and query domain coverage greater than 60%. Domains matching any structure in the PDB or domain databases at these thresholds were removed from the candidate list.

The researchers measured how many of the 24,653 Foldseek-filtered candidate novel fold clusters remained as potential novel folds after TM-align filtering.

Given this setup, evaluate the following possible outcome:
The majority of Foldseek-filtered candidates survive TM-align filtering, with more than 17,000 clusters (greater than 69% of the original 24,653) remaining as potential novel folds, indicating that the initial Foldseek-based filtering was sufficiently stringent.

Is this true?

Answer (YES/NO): NO